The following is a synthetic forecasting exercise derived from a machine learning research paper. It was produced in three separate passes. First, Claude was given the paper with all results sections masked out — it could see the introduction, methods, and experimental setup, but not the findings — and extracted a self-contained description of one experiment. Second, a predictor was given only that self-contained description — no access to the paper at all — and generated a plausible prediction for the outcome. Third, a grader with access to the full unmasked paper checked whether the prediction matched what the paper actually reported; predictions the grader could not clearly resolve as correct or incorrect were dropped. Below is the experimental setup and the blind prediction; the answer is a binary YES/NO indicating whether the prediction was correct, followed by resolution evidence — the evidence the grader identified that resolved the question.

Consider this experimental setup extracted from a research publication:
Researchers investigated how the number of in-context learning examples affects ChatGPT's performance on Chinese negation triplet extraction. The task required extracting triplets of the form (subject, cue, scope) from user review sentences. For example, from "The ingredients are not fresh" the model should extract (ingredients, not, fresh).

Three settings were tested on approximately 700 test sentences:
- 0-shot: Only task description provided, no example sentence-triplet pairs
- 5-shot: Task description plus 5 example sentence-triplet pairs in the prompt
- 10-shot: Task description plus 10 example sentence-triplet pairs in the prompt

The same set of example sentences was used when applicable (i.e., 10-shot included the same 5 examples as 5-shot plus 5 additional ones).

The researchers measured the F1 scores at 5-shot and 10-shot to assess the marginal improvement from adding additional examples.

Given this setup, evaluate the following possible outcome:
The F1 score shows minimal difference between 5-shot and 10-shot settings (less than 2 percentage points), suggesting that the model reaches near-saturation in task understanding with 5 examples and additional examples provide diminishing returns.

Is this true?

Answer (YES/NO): NO